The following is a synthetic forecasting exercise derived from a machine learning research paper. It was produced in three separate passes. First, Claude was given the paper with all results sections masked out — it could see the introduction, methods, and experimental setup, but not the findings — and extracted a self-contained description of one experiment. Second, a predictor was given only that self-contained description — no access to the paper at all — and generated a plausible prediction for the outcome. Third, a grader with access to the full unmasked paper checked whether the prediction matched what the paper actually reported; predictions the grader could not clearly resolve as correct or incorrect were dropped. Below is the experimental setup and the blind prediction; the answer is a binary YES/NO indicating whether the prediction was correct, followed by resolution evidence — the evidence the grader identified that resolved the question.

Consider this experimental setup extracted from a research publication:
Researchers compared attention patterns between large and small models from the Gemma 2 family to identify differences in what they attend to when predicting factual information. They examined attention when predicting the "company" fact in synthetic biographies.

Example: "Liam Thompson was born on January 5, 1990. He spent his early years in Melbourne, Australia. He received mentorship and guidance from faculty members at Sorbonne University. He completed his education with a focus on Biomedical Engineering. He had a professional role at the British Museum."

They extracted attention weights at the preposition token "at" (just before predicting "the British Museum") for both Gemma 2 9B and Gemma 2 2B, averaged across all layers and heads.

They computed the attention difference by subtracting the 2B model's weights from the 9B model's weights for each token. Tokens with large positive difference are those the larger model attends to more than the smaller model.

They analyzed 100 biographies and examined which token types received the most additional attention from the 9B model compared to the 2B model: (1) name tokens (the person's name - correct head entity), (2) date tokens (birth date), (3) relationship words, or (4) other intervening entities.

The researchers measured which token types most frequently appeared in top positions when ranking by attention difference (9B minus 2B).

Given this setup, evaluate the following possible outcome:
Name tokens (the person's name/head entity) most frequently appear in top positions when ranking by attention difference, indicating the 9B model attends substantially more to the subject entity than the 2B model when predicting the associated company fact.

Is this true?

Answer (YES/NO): YES